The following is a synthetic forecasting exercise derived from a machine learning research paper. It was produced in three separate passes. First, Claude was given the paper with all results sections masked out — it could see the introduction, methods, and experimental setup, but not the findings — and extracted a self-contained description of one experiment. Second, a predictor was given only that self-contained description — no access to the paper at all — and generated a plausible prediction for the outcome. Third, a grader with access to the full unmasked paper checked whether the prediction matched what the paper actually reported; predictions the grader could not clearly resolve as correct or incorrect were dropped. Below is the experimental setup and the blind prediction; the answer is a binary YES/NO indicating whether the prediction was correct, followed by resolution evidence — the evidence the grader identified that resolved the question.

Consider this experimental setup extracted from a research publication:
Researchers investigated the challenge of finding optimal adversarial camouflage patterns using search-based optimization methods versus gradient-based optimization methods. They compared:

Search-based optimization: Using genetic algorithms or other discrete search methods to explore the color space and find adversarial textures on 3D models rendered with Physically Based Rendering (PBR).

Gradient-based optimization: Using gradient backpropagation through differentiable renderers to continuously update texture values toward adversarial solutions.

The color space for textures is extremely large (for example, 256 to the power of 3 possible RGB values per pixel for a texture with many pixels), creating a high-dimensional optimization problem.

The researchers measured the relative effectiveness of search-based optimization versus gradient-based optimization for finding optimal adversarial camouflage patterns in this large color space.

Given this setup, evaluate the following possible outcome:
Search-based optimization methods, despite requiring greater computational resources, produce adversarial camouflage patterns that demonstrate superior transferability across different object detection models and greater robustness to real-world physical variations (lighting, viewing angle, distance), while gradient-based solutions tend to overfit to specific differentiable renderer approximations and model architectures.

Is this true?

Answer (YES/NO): NO